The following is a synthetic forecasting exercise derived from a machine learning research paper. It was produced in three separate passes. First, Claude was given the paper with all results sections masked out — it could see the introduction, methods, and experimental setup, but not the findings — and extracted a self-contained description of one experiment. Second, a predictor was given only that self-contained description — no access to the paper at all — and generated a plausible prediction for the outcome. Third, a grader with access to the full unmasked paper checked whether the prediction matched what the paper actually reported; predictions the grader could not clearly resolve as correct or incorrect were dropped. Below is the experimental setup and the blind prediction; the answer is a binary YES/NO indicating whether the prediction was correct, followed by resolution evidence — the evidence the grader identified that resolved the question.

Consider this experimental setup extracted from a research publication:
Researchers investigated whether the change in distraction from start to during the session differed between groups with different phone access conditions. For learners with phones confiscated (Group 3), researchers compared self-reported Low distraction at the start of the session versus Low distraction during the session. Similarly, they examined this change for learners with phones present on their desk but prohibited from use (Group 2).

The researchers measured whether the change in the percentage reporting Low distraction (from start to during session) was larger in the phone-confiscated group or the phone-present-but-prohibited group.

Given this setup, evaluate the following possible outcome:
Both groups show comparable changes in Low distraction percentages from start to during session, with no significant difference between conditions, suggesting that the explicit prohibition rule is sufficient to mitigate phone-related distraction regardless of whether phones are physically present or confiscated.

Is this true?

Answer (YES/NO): NO